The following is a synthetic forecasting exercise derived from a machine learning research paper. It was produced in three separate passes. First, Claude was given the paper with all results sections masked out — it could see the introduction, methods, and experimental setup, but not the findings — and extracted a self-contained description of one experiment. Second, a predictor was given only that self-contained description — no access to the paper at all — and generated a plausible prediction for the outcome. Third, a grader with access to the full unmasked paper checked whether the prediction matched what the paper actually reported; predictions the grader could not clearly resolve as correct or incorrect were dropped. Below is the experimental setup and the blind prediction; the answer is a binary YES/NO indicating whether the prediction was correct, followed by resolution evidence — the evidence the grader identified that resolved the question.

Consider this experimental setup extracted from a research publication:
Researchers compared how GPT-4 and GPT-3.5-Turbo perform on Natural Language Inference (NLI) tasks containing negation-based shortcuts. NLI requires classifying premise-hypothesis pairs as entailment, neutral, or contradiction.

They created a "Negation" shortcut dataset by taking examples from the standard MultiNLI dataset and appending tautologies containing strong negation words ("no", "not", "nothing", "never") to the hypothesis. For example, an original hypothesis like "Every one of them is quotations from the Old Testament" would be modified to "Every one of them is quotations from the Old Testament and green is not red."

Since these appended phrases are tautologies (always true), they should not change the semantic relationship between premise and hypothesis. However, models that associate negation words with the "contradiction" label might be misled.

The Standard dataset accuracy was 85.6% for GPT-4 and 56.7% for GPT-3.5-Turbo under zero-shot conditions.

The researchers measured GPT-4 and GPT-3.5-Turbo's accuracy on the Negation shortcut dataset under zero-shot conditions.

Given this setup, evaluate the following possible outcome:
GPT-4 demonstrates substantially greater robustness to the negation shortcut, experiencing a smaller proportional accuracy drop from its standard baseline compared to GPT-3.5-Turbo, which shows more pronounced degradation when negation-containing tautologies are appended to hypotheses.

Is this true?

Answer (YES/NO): NO